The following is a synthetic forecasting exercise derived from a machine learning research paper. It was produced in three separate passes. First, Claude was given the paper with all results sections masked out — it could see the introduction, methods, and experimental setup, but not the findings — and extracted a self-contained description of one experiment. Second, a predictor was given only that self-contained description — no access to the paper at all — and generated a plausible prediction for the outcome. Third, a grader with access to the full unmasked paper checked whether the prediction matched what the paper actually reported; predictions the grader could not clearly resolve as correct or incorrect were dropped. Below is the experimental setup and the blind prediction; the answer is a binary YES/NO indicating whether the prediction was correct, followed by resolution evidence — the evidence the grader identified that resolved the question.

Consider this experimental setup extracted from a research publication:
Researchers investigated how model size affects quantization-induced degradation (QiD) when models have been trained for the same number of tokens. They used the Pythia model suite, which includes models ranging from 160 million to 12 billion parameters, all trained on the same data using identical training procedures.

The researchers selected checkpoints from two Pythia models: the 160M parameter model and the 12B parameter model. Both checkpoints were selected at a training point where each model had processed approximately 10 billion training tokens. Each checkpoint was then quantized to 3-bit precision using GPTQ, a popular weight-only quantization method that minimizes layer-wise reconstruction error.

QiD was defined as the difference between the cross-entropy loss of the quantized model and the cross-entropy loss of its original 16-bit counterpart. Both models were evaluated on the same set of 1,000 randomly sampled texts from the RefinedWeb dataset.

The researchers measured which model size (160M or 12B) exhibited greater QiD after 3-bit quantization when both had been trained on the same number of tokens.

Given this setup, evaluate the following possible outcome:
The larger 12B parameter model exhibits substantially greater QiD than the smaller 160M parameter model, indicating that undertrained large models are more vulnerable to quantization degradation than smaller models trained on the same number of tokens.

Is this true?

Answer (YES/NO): NO